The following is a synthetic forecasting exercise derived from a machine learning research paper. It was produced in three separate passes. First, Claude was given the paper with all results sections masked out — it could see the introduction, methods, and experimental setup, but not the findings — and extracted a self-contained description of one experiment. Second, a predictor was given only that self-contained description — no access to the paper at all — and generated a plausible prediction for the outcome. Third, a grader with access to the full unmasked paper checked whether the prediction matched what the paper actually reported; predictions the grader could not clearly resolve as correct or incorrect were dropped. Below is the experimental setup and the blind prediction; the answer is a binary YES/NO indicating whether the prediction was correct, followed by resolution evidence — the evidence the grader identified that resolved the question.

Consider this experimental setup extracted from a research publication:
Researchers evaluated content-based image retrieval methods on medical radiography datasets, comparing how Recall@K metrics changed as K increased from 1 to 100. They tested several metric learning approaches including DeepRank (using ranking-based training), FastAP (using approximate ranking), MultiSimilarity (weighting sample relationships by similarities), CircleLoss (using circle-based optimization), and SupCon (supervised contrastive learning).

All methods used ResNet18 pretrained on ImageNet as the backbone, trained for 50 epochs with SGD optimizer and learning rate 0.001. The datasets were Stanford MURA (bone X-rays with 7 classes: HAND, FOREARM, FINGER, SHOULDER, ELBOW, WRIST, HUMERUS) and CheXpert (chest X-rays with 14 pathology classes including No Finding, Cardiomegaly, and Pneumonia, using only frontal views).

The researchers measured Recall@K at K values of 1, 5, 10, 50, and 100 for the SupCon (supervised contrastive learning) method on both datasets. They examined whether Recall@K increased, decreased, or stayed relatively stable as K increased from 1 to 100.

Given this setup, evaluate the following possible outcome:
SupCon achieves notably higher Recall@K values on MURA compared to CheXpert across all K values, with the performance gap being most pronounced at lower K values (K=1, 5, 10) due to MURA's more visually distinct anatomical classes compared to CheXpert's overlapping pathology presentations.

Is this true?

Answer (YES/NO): NO